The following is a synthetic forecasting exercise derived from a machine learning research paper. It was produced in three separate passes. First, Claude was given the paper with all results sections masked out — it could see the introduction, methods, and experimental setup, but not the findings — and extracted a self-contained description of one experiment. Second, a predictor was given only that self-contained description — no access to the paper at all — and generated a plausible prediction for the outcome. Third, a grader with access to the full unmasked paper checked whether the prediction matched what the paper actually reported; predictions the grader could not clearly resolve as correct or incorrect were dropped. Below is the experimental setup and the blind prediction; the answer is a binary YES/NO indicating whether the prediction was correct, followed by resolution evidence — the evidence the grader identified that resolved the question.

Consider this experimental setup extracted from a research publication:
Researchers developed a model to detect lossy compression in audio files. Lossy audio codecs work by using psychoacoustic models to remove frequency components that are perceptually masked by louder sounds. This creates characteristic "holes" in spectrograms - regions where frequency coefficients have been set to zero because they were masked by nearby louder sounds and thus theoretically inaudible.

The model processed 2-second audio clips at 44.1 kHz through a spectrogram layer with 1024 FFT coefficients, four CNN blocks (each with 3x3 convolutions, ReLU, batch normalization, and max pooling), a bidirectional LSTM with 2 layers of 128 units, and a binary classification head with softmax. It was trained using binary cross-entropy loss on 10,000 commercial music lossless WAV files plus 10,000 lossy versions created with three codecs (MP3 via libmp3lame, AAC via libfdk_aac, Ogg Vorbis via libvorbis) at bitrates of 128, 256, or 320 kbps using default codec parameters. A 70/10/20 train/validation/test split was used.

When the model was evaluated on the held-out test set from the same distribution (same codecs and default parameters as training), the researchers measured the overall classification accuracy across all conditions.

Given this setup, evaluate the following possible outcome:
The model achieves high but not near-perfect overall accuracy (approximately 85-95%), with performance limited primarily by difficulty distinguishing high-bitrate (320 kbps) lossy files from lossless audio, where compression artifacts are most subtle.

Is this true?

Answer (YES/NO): NO